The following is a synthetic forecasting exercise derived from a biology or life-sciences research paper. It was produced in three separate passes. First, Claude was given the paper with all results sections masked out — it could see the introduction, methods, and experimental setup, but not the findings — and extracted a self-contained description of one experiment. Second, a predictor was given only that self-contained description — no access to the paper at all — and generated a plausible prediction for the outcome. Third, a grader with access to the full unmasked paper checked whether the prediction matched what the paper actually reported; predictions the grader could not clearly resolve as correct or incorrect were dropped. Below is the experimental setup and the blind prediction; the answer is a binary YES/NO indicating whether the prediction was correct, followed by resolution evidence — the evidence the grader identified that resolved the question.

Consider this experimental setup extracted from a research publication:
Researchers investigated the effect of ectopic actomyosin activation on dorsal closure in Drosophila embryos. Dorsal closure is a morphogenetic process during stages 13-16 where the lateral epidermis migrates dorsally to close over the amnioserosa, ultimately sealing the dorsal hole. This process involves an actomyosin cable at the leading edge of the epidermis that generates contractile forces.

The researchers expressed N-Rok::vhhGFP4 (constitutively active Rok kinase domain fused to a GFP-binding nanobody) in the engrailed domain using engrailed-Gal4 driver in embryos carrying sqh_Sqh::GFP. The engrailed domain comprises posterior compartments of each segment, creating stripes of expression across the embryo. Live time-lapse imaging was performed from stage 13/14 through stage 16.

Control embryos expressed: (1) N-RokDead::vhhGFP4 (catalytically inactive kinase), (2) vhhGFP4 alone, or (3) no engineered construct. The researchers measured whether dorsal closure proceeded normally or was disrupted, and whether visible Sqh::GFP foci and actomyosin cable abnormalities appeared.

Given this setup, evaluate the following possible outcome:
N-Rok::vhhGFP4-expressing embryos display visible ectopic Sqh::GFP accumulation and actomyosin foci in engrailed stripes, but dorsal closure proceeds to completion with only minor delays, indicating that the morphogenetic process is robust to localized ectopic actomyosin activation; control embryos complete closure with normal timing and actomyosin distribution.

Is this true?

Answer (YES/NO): NO